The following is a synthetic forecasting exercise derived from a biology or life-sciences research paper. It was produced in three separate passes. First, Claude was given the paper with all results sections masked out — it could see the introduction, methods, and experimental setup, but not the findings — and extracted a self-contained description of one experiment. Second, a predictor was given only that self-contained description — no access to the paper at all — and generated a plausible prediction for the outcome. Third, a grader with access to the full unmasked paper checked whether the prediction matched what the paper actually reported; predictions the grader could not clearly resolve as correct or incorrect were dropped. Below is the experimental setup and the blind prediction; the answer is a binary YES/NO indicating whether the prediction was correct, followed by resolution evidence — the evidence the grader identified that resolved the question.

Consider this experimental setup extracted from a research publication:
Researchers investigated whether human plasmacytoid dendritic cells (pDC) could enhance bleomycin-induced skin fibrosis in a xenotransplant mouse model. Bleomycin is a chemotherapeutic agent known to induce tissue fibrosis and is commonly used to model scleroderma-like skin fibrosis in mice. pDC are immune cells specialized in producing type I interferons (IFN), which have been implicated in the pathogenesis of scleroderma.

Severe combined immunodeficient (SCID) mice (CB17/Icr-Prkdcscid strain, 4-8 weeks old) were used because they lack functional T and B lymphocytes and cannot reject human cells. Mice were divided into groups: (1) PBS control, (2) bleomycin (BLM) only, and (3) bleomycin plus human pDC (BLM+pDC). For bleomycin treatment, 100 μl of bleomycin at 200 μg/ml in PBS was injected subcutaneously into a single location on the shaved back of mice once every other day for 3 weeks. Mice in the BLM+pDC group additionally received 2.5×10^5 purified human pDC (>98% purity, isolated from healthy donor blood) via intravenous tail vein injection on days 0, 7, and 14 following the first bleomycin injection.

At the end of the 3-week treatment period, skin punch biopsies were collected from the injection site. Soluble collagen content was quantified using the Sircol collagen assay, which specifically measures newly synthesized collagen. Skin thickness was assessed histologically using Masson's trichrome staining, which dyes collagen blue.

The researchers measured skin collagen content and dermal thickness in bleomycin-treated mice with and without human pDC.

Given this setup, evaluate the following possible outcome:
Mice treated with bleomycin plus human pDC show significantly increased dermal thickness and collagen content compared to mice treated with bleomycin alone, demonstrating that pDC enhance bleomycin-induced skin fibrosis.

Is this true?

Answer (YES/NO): YES